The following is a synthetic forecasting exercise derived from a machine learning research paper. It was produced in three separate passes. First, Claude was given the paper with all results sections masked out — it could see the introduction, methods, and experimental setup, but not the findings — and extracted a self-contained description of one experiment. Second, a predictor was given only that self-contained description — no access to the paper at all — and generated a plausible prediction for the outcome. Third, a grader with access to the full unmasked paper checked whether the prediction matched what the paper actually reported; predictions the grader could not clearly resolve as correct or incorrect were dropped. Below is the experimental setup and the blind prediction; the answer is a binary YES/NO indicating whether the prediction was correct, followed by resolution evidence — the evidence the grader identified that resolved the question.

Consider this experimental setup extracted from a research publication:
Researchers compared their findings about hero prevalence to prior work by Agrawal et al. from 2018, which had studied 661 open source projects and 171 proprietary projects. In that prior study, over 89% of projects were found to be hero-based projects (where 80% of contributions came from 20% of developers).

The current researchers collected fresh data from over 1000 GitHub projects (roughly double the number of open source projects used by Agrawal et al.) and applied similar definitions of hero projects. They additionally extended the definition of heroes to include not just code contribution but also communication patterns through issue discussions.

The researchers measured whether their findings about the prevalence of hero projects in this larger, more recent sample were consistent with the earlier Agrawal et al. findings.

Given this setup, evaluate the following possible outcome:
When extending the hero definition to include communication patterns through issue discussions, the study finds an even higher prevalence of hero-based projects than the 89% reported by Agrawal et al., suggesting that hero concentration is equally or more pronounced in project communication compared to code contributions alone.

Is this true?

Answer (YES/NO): NO